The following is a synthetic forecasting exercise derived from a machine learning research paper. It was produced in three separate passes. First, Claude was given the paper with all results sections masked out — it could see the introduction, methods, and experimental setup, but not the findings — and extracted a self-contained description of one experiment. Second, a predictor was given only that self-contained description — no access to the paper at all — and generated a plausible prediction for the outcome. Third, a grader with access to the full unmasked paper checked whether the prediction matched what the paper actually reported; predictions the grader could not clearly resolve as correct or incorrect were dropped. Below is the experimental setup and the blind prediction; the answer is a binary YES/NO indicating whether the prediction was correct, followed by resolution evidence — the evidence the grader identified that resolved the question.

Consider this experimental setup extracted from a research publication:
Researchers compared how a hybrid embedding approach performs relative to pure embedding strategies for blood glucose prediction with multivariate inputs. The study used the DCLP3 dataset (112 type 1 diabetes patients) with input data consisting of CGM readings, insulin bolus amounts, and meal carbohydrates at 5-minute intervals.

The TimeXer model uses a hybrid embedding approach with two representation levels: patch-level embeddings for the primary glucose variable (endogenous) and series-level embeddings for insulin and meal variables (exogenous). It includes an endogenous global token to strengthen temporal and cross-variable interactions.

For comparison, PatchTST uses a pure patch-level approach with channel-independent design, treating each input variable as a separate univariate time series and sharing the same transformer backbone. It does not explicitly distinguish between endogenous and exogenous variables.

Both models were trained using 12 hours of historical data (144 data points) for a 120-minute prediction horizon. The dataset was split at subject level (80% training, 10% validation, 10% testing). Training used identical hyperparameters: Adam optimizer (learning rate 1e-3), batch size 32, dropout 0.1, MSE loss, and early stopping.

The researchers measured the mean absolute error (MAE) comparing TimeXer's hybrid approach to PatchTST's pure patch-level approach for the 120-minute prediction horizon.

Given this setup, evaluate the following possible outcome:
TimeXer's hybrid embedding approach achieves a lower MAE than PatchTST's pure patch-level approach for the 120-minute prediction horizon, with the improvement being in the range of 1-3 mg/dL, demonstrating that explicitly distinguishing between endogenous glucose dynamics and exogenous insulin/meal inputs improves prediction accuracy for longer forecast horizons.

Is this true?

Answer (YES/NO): NO